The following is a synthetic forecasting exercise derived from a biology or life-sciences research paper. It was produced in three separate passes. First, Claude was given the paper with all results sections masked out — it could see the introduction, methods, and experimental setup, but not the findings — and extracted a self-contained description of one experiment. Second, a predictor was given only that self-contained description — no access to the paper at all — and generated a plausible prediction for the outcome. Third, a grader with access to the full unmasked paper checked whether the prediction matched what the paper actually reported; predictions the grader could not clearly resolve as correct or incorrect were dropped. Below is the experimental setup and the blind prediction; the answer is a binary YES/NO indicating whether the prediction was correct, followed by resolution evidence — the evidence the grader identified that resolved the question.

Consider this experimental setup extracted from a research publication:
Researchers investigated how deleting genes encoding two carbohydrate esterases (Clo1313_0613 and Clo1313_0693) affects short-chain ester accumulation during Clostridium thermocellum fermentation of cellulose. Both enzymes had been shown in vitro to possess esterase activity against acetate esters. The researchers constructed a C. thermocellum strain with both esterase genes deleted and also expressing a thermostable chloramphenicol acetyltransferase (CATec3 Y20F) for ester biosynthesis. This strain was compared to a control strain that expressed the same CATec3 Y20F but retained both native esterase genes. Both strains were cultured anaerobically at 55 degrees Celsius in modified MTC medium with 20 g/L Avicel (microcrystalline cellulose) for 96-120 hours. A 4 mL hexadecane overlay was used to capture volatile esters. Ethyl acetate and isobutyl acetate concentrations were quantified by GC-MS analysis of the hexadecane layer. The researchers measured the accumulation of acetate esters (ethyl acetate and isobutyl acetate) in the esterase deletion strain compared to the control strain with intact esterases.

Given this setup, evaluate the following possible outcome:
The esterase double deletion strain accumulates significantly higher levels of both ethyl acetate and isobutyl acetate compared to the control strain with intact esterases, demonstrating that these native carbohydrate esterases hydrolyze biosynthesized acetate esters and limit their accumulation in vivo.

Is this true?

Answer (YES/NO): YES